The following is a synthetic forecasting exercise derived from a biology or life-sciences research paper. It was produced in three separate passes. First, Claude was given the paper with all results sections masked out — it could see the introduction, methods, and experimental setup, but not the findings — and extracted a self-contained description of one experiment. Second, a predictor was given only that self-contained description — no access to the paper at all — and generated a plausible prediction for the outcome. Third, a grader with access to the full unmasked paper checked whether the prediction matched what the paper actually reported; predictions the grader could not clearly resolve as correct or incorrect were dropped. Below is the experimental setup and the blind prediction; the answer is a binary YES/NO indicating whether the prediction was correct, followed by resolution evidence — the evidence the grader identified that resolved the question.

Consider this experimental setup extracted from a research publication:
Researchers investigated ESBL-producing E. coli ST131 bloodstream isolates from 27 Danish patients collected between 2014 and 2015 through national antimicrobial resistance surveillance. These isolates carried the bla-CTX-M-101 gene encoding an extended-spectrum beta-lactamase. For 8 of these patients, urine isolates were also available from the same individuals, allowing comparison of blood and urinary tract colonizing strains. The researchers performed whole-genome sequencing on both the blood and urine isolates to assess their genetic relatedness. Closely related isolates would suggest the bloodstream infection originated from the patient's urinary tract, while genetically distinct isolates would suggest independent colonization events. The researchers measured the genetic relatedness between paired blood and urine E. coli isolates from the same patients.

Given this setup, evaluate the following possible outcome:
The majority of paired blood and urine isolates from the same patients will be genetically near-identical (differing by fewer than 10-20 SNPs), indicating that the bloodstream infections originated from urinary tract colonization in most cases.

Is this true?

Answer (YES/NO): YES